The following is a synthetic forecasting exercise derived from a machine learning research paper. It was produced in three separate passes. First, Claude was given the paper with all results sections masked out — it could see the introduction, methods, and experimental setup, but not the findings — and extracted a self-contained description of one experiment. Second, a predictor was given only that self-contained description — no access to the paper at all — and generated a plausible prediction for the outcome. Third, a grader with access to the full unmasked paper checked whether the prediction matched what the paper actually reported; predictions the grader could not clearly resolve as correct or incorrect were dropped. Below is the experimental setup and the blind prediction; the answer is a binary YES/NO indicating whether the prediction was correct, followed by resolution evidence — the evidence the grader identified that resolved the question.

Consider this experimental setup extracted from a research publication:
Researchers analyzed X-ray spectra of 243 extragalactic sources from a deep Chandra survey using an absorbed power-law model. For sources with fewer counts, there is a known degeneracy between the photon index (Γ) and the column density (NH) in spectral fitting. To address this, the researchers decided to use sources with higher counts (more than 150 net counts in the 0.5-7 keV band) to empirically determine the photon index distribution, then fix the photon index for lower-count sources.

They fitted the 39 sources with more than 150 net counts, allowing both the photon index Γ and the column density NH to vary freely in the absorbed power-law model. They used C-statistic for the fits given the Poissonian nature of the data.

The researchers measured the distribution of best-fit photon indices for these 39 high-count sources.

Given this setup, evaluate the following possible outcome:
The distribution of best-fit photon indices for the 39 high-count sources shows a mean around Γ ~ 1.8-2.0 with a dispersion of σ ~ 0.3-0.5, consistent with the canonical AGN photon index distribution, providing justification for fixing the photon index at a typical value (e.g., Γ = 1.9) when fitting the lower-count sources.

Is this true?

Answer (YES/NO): YES